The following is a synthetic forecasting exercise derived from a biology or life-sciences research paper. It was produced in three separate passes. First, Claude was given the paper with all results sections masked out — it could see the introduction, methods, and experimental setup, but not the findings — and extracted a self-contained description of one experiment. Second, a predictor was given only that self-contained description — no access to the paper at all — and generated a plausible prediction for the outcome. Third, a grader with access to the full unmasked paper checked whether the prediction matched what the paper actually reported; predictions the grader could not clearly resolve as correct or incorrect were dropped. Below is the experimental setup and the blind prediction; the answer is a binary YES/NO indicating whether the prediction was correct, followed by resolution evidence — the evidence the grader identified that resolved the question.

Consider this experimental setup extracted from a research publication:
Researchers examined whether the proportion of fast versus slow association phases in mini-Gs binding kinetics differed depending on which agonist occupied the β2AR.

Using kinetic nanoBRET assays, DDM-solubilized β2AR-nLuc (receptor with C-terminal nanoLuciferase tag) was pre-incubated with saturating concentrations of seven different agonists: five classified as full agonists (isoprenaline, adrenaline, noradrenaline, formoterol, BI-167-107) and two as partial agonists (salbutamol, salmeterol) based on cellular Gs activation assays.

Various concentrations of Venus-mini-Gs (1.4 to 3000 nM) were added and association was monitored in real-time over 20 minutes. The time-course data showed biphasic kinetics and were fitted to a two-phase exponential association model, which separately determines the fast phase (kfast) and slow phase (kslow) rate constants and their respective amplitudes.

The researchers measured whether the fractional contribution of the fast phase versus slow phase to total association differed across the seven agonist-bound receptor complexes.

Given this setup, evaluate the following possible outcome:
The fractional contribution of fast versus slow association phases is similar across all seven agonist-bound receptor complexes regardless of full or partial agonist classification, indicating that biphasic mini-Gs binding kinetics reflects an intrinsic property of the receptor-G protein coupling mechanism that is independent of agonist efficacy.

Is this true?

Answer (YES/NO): YES